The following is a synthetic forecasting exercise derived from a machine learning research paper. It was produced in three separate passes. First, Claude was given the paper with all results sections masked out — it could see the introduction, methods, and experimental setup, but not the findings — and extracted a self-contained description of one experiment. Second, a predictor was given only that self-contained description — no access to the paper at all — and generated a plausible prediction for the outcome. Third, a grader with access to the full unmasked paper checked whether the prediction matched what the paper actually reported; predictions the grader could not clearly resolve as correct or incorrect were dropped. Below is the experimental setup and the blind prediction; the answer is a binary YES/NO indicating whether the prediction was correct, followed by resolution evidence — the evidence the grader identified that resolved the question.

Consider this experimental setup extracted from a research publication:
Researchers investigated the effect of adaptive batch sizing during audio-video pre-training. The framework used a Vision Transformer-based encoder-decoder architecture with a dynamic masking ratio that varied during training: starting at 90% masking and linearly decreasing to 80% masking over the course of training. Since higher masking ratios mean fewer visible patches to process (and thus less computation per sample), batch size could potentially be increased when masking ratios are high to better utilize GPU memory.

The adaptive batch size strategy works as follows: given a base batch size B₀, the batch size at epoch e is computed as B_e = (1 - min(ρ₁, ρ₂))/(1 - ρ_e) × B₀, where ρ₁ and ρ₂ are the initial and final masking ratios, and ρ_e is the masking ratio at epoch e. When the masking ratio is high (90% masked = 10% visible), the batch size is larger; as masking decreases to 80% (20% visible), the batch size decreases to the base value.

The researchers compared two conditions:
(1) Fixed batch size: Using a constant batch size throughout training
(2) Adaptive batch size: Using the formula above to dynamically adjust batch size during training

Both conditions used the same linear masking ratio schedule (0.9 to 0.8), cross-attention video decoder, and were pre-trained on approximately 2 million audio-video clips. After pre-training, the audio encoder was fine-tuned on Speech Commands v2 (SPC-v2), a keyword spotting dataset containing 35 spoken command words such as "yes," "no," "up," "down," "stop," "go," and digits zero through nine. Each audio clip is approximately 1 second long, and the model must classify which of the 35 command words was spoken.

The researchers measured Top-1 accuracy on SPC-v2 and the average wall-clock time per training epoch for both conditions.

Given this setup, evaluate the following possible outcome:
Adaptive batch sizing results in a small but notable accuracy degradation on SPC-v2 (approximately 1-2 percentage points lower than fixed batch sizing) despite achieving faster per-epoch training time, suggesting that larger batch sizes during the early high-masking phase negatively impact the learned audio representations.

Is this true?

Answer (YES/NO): NO